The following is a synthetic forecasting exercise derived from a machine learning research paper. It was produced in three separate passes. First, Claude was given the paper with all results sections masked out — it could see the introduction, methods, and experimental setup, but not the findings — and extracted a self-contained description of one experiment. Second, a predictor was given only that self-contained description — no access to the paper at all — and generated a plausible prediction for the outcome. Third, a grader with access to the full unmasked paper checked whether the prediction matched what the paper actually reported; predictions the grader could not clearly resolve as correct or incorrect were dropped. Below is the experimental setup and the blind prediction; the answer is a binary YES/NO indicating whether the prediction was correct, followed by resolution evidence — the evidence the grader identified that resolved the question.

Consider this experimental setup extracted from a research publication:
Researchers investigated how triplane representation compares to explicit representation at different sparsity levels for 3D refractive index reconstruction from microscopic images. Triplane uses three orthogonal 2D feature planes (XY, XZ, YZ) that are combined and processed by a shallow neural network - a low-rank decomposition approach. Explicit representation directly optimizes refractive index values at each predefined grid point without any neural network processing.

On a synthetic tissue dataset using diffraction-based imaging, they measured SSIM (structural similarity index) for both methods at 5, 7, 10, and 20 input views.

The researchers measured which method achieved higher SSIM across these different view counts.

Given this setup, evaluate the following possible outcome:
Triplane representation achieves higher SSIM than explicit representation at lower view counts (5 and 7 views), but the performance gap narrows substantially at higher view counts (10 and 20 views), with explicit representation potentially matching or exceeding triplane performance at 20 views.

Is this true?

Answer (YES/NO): NO